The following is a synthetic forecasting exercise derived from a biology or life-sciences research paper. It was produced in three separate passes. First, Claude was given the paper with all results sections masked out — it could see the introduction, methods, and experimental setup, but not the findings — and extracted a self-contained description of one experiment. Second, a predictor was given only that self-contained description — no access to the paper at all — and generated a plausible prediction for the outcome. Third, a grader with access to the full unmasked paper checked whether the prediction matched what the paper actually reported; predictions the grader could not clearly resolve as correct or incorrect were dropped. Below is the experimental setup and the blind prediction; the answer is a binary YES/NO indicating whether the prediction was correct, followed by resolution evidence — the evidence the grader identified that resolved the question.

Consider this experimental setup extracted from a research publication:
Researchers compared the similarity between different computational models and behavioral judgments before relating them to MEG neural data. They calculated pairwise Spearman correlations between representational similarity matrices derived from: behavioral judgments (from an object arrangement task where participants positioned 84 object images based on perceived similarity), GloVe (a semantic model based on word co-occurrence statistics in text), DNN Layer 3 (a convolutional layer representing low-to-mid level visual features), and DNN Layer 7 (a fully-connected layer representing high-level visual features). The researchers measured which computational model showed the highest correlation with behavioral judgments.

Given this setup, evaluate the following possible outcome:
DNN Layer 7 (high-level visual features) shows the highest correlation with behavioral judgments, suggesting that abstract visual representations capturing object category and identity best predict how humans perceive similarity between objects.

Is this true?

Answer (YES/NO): NO